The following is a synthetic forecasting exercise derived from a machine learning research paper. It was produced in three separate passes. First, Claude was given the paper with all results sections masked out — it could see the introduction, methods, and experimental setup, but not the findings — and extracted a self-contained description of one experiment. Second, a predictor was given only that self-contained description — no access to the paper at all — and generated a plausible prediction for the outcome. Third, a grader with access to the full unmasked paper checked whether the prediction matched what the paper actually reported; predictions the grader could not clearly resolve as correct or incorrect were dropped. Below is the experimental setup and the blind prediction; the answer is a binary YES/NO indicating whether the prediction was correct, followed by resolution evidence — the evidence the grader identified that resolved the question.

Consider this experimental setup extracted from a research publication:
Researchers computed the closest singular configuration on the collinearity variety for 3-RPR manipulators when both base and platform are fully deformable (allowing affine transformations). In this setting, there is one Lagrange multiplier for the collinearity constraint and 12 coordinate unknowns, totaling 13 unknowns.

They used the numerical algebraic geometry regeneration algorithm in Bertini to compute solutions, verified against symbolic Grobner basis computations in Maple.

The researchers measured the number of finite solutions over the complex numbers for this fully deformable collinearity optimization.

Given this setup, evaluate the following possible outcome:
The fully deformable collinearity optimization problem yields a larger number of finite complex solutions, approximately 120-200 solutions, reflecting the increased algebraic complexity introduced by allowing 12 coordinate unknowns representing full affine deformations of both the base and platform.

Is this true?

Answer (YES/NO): NO